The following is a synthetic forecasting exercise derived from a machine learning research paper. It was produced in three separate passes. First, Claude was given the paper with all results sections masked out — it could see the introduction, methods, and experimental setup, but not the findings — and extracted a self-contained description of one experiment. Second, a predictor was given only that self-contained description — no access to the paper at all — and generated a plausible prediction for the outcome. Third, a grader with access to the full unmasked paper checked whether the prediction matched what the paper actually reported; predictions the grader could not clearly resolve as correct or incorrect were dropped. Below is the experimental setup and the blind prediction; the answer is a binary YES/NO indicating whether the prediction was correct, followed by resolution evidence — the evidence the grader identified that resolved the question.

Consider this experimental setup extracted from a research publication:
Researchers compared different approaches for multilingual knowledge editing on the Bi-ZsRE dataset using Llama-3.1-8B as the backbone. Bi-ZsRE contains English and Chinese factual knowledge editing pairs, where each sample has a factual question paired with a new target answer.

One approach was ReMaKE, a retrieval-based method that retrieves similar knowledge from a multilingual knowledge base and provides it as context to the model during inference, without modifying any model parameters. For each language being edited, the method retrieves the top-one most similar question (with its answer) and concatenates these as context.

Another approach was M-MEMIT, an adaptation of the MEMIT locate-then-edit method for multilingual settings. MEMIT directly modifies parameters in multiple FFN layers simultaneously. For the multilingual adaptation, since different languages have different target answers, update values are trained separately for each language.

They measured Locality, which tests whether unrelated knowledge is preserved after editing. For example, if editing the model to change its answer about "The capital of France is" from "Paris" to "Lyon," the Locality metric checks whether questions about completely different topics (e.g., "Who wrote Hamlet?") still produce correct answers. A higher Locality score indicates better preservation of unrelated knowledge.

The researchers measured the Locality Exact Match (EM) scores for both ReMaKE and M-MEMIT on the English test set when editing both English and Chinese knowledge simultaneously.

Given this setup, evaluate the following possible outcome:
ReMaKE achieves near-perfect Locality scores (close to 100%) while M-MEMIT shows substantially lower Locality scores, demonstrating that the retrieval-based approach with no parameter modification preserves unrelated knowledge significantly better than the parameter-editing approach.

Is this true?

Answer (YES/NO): YES